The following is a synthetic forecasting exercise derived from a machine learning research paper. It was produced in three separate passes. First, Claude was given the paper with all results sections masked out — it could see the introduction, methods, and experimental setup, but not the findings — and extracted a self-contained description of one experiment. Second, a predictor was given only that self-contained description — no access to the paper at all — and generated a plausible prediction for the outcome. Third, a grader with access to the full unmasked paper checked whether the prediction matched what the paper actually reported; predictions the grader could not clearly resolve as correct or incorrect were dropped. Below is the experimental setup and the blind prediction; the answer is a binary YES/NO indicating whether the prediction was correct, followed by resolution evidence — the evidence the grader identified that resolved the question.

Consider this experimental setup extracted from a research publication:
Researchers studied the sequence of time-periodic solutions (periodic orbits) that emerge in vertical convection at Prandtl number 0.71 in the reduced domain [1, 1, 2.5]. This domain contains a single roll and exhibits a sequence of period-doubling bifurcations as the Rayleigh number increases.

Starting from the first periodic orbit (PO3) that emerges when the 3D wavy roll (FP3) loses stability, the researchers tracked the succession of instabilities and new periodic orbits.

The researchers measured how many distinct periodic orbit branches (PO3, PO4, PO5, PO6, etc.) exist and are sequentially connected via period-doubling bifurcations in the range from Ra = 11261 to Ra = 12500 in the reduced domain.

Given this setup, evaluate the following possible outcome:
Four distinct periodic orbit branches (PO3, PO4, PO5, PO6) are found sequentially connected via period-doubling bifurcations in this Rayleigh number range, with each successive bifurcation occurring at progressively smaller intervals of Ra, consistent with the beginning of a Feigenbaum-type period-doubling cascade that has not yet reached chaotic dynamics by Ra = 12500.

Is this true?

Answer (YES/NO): NO